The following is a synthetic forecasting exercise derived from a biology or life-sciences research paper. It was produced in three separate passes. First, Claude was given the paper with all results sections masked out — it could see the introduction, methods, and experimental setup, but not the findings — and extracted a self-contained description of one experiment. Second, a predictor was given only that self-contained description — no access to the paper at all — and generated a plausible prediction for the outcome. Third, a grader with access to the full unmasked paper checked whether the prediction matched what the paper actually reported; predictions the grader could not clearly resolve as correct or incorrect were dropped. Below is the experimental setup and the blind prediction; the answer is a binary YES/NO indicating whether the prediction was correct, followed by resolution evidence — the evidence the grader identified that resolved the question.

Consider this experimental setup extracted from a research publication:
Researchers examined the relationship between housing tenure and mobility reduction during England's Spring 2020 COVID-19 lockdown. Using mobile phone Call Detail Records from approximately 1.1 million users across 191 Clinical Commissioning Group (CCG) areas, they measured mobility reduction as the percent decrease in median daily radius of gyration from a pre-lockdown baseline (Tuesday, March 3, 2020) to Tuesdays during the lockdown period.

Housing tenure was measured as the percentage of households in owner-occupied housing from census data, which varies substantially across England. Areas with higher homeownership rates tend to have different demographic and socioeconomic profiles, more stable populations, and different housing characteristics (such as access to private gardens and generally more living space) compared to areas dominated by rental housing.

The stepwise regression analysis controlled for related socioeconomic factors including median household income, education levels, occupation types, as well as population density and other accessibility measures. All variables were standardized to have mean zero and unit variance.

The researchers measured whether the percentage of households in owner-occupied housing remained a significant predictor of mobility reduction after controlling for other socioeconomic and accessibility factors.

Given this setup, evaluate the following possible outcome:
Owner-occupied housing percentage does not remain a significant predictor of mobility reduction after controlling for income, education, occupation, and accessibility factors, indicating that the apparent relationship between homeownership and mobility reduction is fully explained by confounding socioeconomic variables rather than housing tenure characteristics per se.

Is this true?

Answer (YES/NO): YES